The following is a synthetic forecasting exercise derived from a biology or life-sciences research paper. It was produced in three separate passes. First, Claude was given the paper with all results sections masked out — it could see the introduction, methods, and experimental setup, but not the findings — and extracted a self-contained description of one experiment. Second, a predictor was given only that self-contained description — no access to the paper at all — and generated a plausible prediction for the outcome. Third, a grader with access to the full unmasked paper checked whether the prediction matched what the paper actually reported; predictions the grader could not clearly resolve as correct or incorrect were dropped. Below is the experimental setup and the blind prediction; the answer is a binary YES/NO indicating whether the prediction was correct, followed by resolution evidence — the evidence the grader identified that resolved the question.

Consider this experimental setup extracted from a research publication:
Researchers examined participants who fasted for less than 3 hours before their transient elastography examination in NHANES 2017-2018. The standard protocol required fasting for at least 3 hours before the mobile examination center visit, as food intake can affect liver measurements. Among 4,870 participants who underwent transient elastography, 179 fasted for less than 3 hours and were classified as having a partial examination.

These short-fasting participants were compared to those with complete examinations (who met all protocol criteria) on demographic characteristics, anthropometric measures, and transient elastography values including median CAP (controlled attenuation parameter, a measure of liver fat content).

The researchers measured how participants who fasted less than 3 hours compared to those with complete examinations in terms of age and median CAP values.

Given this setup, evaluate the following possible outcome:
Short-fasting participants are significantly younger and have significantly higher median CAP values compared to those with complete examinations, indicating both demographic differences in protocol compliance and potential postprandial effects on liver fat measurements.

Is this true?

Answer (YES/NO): NO